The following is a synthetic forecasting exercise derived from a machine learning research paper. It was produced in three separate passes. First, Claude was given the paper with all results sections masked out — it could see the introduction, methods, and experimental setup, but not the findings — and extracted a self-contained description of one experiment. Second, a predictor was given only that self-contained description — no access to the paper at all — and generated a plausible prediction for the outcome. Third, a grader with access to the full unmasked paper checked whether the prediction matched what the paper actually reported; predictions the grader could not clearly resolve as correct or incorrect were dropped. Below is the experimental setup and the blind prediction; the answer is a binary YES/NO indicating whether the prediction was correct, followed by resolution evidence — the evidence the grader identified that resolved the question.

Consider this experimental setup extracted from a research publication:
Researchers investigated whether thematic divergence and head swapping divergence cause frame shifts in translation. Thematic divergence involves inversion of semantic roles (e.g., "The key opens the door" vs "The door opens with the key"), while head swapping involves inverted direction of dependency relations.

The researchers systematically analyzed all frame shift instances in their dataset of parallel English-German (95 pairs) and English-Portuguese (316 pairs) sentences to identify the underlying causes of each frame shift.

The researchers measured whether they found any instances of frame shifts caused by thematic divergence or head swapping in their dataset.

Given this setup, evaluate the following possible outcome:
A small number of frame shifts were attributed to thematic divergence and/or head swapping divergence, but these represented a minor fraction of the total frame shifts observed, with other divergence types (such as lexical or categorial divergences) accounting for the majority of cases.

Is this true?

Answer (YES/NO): NO